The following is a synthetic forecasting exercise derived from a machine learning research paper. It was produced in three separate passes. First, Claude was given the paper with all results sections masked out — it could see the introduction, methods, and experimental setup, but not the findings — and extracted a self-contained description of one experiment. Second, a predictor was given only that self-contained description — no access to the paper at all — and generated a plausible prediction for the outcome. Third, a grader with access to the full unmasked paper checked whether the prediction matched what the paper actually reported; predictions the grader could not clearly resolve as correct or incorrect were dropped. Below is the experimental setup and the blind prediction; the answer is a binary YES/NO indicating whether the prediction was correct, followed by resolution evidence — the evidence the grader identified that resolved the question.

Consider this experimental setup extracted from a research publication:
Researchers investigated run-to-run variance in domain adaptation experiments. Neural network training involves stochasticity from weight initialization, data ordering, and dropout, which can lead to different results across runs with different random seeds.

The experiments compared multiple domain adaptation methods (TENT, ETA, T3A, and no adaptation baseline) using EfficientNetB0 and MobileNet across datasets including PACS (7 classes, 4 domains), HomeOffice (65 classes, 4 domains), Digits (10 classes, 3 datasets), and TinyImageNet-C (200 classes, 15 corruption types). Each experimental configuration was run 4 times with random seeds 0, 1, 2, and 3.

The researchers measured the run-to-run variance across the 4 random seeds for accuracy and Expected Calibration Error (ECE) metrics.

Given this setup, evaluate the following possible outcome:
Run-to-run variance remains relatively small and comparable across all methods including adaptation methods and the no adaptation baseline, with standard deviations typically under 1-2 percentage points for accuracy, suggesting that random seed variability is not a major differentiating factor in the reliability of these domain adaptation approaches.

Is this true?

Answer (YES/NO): NO